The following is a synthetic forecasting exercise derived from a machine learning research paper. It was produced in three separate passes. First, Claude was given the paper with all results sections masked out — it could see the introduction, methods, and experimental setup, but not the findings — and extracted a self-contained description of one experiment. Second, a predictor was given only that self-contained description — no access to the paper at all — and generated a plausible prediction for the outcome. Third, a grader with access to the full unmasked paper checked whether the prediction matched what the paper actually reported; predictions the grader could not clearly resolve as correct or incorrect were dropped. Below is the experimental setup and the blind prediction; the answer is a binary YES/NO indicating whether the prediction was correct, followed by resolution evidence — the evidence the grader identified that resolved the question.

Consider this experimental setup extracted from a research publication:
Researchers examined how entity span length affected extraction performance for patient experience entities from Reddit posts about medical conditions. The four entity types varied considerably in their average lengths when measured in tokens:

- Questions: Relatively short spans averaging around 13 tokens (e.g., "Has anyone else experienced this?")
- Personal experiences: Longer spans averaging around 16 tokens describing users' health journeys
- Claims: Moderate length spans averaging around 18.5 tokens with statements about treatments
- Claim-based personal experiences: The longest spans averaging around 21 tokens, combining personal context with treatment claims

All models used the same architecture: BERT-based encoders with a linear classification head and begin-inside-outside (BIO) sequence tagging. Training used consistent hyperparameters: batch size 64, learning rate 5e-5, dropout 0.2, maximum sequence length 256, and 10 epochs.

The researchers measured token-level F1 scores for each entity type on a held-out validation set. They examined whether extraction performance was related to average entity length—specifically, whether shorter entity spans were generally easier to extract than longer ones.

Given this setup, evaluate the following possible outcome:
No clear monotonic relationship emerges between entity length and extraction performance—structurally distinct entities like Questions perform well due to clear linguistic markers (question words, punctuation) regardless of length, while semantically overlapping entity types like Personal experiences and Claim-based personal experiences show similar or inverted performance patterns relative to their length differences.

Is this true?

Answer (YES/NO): NO